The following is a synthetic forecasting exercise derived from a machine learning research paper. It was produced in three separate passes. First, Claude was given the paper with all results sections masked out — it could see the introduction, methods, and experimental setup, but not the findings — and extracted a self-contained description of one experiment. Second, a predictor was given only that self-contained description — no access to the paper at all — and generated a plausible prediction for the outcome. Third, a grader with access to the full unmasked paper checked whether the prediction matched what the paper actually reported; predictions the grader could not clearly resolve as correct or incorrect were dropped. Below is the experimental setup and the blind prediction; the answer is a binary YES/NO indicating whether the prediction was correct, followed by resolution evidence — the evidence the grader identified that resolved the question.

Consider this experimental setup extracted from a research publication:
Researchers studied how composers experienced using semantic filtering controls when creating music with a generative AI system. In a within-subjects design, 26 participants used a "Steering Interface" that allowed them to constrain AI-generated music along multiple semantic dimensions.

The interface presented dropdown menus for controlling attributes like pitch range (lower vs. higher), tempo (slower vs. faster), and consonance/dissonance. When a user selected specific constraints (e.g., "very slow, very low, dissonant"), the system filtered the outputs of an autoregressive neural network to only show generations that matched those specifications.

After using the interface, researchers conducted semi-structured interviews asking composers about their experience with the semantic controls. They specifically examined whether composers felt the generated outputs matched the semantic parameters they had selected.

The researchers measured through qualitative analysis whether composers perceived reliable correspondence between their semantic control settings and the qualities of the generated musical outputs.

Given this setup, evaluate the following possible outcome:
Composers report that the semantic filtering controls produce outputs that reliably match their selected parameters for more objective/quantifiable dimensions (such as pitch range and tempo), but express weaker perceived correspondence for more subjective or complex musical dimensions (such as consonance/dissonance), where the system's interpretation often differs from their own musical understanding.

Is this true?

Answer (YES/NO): NO